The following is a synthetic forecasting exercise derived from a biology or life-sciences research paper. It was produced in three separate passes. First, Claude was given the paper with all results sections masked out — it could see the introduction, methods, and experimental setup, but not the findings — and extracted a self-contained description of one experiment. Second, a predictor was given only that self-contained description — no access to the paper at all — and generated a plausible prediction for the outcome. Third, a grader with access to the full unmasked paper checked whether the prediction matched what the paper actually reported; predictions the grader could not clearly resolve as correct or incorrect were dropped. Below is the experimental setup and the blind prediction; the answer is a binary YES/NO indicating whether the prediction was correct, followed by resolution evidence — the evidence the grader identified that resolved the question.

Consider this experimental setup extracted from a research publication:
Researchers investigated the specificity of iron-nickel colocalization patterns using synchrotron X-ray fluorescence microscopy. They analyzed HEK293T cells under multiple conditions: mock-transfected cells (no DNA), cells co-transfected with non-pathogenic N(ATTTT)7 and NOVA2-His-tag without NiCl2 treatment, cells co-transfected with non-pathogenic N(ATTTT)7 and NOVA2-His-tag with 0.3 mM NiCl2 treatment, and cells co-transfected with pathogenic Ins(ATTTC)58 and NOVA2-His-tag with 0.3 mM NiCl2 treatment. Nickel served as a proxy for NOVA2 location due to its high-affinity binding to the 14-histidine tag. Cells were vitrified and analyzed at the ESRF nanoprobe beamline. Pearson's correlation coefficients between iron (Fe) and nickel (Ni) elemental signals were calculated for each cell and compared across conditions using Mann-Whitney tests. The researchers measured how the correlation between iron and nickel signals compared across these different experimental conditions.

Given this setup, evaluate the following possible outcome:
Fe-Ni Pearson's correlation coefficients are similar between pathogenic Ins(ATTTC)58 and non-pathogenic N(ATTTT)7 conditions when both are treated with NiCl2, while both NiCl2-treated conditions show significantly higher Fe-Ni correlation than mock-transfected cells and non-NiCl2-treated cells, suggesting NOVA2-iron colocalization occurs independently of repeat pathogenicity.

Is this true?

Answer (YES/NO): NO